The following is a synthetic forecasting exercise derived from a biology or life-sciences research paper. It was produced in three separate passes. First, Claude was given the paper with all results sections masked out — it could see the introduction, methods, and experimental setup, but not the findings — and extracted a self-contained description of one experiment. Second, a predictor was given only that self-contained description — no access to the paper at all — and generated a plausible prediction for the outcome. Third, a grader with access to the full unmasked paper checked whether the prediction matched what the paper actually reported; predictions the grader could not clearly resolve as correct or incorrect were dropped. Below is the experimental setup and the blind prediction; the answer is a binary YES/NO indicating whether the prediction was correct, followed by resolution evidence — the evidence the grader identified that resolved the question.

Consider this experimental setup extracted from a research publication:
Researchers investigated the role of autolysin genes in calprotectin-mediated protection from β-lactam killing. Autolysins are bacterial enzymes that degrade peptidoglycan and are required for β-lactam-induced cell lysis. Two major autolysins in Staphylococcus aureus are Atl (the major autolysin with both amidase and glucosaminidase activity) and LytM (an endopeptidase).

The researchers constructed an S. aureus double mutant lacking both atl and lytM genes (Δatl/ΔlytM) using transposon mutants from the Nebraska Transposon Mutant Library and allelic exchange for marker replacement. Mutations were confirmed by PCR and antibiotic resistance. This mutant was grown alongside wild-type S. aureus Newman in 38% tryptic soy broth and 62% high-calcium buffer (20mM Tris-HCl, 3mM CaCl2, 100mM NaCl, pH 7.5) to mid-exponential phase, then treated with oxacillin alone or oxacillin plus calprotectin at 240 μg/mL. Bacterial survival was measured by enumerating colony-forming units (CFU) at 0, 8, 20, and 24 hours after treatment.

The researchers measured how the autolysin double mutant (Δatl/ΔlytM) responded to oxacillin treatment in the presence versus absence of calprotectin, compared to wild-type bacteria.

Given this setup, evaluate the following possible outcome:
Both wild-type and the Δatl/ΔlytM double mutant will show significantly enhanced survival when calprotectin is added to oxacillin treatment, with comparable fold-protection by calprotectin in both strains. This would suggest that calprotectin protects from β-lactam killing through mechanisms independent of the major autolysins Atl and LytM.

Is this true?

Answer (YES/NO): NO